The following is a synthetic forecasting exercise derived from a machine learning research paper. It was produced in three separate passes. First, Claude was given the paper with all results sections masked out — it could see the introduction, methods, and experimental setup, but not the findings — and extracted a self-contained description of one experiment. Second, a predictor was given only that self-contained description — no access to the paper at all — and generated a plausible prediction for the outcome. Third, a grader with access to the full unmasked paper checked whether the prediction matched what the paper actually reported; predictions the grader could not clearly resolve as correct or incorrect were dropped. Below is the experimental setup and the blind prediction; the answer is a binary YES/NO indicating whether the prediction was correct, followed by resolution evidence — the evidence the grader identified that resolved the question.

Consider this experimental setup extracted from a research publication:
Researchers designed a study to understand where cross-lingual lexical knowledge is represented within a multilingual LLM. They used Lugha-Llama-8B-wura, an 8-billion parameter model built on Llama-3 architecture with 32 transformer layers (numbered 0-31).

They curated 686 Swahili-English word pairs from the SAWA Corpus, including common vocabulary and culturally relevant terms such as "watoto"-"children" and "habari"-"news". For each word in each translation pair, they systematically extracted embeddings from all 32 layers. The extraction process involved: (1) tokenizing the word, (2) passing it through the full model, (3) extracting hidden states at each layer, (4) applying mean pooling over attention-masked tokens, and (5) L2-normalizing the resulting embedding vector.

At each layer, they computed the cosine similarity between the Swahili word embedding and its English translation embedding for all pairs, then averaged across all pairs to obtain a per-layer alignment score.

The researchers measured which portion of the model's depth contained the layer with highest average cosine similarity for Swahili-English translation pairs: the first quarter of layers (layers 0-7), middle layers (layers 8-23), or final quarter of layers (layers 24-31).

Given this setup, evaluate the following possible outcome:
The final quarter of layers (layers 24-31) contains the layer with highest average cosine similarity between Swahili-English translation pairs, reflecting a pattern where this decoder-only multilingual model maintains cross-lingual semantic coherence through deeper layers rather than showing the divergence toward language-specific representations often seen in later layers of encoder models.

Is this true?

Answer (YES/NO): NO